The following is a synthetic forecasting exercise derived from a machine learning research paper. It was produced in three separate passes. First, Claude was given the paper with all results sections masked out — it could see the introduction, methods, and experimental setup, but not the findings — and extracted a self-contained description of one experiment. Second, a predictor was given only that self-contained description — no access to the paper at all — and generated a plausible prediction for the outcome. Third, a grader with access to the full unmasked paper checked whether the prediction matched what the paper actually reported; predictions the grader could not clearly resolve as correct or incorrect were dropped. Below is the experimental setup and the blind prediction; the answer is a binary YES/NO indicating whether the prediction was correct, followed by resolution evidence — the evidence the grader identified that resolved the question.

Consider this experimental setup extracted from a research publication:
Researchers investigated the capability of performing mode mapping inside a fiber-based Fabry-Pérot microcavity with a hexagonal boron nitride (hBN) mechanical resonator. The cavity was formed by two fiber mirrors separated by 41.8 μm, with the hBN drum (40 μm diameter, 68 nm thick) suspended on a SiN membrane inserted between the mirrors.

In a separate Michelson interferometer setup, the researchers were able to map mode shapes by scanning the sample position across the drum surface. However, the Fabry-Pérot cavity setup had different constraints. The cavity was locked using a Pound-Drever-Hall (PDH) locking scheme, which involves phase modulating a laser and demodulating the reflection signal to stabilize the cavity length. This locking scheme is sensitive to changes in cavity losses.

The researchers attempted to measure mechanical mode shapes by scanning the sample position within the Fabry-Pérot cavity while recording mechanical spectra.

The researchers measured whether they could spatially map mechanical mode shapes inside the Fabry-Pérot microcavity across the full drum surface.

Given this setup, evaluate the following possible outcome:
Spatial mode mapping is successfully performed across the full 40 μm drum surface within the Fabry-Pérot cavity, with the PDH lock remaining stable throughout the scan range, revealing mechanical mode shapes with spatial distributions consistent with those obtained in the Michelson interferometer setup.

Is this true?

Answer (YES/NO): NO